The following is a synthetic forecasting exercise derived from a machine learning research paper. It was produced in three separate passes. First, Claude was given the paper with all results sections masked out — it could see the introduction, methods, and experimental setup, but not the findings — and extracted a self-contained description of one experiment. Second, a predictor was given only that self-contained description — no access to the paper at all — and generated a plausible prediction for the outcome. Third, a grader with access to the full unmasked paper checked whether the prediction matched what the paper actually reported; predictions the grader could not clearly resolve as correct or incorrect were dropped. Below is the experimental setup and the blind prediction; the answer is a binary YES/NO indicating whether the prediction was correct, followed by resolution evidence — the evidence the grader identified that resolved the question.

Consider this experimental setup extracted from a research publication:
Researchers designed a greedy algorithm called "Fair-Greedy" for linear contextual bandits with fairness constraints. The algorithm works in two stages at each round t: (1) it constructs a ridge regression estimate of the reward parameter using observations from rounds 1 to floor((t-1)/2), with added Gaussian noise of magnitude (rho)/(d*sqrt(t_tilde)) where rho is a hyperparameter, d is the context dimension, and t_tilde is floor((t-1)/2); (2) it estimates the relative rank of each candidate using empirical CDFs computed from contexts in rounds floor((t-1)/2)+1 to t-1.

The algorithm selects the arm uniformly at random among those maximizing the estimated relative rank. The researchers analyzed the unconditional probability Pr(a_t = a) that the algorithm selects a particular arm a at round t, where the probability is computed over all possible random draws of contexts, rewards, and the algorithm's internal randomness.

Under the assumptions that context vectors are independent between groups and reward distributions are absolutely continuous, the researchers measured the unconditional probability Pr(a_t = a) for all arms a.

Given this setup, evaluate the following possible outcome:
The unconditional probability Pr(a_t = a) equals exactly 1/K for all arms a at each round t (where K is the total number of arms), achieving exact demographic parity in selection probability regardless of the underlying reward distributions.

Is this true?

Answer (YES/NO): YES